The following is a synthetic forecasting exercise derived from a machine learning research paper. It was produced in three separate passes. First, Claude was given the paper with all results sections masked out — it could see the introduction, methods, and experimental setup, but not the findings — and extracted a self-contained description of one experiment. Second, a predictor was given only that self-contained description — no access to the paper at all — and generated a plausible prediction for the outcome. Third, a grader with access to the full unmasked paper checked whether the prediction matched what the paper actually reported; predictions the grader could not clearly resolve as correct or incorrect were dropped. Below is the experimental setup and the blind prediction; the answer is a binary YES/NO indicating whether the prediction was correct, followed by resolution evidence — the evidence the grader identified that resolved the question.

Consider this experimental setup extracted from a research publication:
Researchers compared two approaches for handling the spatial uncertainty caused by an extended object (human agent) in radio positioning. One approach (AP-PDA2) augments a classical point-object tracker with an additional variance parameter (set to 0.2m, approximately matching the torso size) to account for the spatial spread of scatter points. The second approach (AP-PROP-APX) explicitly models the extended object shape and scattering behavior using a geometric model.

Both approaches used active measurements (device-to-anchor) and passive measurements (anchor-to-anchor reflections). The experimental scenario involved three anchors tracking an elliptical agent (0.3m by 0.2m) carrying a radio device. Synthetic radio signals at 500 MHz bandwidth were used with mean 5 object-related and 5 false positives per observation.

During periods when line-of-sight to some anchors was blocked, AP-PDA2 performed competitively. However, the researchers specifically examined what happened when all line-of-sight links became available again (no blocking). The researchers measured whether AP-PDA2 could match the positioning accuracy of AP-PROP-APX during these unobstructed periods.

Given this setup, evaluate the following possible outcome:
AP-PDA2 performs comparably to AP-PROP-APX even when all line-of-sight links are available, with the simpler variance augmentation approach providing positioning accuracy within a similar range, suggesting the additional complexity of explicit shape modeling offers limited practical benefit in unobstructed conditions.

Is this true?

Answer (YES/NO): NO